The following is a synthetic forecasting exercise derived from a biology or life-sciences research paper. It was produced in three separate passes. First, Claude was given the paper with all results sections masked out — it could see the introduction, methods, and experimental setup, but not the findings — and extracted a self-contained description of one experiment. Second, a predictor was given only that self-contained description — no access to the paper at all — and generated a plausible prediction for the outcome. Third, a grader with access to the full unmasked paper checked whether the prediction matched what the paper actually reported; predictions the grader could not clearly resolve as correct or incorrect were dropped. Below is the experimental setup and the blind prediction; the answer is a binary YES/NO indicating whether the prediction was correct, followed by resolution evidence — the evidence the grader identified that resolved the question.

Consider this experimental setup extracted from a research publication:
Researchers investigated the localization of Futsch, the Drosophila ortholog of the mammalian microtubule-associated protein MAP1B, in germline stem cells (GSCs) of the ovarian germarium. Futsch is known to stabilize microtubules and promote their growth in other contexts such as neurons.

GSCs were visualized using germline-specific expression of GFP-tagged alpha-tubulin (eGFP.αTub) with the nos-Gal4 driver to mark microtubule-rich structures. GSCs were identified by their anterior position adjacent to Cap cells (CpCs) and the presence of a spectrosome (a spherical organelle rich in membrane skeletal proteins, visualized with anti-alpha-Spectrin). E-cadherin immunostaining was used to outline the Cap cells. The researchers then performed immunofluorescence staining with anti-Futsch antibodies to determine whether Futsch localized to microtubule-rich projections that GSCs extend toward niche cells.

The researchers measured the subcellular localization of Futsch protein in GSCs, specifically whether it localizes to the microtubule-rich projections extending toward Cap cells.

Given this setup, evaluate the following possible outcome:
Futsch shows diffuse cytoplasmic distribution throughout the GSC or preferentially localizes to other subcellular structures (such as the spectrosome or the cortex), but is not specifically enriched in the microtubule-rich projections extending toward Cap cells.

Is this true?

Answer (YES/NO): NO